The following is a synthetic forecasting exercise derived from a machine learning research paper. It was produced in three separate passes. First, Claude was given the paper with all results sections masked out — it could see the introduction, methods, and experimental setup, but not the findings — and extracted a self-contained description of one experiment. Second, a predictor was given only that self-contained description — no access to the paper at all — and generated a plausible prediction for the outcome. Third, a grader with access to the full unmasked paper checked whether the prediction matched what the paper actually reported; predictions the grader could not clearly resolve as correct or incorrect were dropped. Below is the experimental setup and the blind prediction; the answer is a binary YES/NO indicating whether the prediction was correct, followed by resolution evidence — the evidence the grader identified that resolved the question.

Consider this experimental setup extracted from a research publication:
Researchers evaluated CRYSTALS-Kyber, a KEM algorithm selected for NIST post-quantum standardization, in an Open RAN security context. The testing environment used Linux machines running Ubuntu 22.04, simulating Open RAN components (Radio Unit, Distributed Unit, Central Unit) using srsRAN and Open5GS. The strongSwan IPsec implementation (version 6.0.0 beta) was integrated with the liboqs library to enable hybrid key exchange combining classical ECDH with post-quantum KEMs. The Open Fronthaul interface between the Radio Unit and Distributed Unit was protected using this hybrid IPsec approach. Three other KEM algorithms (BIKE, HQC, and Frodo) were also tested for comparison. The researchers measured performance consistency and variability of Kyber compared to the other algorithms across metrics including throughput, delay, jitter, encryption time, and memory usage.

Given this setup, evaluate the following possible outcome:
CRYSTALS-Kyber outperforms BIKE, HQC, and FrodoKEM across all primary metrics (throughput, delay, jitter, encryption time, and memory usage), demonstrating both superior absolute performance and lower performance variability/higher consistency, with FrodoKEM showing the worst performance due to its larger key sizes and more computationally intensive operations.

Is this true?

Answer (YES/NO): NO